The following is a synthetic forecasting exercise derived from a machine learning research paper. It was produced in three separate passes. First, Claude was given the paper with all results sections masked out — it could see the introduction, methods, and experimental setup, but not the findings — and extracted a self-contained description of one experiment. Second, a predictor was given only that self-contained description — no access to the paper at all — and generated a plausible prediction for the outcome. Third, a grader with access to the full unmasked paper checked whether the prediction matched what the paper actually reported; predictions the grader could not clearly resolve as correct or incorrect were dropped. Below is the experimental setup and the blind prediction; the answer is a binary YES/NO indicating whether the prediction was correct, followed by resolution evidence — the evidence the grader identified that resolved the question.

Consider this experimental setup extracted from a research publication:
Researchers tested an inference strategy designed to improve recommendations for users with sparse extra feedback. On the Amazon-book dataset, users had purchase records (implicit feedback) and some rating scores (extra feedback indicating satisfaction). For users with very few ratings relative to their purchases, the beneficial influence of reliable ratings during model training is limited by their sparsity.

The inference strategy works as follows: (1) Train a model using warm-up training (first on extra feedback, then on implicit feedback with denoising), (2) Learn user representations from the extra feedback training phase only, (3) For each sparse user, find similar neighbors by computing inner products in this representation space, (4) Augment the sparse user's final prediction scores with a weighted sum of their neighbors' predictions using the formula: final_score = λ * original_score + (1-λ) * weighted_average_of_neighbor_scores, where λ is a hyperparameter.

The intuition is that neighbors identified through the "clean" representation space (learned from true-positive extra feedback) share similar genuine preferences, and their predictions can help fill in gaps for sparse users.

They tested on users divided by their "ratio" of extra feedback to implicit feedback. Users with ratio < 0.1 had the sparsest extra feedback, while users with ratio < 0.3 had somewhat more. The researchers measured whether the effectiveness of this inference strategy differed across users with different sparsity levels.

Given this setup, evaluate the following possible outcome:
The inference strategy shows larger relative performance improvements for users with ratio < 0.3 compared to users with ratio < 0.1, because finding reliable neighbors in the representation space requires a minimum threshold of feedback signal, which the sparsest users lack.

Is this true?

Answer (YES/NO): NO